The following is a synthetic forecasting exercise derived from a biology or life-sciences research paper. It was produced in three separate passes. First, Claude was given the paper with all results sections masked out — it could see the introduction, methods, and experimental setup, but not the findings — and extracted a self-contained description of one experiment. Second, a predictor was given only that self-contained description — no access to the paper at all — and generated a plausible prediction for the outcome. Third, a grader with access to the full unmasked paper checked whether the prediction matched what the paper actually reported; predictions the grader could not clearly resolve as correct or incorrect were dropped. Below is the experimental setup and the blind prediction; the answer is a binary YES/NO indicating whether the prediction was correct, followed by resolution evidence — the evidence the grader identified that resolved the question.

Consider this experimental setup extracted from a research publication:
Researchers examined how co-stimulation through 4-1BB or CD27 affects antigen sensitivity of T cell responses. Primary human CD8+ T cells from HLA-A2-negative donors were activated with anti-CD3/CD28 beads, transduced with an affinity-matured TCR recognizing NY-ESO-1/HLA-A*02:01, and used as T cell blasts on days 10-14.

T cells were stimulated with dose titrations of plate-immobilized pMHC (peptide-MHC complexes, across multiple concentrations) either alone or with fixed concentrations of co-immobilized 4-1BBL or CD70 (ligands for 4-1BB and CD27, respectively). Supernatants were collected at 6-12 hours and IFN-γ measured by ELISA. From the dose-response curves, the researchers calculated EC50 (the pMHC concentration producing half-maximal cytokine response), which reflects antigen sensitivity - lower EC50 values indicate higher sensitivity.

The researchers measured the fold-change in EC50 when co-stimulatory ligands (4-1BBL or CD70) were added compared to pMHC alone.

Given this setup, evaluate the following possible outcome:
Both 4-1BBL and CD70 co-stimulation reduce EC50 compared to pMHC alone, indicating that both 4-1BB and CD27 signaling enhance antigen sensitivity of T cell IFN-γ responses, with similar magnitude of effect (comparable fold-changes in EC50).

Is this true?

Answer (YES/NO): YES